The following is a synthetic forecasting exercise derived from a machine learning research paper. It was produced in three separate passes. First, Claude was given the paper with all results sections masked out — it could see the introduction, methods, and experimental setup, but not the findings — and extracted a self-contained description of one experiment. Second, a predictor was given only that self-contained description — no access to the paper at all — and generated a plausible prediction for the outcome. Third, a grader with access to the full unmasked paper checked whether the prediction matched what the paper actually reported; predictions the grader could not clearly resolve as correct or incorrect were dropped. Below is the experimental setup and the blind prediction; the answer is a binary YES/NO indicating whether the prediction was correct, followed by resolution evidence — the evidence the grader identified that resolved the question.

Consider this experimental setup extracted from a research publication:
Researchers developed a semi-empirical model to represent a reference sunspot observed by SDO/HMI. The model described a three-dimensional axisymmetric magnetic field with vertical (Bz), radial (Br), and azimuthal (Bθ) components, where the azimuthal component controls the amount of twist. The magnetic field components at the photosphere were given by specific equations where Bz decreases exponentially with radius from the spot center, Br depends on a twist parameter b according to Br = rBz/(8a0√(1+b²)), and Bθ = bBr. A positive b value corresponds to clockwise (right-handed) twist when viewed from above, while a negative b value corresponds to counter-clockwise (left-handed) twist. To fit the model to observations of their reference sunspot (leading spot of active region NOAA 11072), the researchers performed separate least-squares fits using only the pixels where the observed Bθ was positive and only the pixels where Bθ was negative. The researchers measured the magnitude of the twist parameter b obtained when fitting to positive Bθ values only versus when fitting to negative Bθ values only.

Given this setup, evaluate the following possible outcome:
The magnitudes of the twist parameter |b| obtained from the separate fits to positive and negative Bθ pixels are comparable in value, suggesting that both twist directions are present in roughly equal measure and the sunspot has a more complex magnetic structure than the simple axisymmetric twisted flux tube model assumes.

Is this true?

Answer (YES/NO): NO